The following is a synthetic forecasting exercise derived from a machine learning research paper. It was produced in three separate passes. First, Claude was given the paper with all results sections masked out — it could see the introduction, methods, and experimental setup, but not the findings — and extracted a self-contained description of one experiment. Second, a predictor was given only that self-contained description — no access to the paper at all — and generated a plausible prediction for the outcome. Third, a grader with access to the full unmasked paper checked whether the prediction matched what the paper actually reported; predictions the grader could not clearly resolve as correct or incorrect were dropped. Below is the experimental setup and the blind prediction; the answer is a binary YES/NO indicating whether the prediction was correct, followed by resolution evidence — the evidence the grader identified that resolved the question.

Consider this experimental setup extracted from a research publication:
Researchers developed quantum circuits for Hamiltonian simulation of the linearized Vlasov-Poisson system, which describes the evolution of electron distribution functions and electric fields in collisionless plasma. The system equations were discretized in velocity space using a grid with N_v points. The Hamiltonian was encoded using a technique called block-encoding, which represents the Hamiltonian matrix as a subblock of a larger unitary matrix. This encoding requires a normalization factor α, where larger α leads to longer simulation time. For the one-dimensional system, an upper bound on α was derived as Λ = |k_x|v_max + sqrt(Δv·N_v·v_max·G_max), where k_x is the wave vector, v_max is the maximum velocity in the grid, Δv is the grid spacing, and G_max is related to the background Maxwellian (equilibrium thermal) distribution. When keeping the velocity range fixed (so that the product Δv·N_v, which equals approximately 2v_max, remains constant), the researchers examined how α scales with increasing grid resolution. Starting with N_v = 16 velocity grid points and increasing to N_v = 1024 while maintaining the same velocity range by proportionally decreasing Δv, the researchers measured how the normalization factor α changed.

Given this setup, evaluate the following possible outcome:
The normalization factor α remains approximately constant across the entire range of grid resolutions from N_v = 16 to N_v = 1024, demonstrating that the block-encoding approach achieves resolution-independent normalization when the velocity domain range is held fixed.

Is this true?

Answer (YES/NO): YES